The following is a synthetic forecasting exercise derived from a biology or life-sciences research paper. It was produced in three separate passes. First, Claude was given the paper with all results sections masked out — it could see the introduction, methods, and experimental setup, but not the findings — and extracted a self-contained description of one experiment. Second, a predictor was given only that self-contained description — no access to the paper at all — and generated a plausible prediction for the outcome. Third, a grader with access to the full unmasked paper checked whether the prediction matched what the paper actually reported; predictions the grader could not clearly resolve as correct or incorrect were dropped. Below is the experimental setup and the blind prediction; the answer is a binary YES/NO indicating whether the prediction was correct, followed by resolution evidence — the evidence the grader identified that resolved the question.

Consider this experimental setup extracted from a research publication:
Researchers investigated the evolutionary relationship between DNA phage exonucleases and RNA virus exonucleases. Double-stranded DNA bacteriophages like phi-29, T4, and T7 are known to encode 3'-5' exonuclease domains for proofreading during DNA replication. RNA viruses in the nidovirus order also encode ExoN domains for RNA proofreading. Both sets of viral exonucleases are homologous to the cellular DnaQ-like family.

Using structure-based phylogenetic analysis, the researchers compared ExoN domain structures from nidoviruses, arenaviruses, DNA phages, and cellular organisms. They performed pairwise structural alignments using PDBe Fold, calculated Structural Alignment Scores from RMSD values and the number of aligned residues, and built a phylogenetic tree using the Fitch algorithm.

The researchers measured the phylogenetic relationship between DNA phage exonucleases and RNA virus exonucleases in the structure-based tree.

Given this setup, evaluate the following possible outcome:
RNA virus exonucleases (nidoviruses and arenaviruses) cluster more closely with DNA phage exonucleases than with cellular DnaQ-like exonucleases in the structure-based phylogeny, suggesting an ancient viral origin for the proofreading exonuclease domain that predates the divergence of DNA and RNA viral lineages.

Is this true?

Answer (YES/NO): NO